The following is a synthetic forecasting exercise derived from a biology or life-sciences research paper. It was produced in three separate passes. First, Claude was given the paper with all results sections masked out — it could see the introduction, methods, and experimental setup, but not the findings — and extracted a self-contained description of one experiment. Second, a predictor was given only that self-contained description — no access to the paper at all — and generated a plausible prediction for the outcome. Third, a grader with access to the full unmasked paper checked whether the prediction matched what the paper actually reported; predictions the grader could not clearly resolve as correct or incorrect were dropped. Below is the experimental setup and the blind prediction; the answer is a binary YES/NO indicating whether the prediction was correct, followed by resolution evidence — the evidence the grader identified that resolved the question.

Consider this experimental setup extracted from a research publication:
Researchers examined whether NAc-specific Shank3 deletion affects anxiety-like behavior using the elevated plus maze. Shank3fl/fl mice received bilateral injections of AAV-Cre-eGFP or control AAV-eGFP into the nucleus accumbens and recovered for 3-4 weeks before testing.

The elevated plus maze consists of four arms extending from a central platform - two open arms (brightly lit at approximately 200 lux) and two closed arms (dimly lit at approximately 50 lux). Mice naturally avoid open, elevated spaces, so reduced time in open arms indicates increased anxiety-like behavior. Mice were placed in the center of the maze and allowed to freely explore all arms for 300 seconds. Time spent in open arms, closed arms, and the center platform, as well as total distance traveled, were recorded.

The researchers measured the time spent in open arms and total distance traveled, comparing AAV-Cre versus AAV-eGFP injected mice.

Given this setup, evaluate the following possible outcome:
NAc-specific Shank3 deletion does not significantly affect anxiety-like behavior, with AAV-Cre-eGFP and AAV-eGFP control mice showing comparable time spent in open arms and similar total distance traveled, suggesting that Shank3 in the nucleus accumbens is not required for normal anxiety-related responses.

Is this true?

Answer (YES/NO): YES